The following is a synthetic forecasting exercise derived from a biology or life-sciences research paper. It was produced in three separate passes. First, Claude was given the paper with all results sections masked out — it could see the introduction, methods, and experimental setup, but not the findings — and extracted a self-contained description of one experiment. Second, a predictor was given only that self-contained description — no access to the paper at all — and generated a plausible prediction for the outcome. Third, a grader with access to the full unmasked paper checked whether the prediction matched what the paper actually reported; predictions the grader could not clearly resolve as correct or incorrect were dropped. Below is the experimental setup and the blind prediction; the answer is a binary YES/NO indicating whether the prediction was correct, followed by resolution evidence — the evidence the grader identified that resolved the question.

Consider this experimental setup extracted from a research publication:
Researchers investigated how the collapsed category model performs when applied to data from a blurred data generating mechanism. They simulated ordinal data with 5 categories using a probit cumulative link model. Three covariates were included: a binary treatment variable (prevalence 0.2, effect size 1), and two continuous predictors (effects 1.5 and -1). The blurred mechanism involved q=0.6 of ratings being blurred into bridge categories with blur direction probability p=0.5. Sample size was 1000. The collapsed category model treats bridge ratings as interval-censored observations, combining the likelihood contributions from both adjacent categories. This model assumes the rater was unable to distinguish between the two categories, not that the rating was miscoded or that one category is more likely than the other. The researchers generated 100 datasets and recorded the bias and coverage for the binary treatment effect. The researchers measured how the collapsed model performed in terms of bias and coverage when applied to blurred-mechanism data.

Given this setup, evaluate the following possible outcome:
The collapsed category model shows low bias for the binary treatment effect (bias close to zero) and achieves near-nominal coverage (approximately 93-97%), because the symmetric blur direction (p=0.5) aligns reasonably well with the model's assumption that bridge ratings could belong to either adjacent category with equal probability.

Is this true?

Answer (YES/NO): YES